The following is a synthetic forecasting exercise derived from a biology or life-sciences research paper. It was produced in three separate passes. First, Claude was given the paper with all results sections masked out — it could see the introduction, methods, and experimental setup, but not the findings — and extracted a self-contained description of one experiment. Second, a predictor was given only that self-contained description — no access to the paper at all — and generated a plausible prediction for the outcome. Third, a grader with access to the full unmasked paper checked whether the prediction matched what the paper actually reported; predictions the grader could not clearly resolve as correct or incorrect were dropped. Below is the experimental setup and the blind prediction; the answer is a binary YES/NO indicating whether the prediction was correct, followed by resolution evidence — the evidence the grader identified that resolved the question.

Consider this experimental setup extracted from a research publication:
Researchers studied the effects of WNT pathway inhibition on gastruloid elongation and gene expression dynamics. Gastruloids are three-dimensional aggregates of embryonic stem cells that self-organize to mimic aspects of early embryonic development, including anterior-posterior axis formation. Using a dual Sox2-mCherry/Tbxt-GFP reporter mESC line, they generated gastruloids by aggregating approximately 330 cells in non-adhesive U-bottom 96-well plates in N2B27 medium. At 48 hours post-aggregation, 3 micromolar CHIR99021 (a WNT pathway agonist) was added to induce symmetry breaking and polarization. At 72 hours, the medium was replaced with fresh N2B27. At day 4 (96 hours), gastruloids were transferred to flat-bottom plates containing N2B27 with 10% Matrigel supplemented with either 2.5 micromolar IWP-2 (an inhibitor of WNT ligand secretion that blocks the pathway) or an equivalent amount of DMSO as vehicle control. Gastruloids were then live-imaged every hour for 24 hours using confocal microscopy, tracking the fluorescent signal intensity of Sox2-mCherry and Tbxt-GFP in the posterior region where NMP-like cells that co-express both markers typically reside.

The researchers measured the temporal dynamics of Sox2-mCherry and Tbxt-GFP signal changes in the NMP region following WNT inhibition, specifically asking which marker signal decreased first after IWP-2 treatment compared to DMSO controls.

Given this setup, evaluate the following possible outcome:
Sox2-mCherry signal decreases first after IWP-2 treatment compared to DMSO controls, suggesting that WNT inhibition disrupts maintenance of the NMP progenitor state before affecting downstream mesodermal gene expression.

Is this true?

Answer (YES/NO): NO